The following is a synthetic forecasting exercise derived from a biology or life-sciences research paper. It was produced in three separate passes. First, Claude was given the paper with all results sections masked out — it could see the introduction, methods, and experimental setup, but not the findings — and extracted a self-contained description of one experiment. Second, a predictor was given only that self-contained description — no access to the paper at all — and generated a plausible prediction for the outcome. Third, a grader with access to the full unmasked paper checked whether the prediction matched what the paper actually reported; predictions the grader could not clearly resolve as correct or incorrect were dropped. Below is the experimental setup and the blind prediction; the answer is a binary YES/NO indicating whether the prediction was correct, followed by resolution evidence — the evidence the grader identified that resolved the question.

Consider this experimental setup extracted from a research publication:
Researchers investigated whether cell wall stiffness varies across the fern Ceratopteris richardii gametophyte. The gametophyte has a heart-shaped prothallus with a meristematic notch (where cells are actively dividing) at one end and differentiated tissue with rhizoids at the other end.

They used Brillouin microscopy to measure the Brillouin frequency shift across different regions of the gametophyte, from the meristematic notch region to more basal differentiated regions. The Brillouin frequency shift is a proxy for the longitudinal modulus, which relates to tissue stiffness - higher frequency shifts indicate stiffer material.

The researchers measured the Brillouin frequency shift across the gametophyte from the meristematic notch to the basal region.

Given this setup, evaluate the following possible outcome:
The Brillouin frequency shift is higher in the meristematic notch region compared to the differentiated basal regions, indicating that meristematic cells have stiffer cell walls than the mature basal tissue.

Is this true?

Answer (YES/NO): YES